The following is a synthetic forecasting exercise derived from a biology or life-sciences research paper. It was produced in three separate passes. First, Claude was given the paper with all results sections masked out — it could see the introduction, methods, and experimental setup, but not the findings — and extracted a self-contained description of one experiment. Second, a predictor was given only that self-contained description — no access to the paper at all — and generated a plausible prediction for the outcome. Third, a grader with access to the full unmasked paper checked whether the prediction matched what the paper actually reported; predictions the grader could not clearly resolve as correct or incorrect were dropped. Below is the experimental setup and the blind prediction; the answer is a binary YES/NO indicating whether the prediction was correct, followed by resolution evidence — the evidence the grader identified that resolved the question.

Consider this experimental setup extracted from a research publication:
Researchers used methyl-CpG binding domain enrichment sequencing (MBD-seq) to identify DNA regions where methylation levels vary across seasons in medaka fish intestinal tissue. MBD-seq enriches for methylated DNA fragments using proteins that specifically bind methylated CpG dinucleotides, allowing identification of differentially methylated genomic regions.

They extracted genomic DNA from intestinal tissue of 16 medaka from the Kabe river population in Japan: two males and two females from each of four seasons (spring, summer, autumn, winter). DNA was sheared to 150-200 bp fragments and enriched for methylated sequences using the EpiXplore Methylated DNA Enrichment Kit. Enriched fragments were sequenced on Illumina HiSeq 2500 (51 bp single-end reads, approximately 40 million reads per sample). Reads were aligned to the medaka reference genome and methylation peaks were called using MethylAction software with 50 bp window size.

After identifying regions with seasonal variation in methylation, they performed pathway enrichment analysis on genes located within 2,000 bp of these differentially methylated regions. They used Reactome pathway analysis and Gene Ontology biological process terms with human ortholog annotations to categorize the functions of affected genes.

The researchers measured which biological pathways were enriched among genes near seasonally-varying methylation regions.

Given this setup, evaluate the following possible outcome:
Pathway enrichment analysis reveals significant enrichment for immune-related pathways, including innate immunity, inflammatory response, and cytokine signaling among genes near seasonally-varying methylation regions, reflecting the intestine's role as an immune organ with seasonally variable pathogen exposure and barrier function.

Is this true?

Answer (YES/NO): NO